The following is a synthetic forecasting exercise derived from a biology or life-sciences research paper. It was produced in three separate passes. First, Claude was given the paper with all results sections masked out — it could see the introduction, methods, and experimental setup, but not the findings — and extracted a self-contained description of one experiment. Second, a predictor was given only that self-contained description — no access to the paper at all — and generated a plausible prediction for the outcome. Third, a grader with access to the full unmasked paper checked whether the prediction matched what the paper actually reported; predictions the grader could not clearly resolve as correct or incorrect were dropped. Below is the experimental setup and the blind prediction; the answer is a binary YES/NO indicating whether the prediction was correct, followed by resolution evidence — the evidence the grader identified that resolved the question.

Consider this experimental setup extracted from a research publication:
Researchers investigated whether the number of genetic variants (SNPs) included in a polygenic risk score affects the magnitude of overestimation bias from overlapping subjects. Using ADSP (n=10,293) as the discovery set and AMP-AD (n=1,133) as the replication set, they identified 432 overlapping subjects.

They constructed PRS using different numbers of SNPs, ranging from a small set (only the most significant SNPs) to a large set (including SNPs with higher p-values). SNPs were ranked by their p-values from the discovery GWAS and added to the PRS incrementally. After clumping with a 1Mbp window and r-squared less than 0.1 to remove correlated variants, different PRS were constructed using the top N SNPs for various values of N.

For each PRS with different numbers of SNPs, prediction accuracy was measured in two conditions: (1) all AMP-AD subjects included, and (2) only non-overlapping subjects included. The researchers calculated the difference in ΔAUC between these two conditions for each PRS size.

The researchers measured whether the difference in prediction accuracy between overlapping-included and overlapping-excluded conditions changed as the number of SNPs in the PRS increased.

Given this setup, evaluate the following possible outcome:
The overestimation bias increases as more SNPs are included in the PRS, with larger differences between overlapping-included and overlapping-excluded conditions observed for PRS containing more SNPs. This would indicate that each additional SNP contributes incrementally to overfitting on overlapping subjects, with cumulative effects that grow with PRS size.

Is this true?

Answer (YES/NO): YES